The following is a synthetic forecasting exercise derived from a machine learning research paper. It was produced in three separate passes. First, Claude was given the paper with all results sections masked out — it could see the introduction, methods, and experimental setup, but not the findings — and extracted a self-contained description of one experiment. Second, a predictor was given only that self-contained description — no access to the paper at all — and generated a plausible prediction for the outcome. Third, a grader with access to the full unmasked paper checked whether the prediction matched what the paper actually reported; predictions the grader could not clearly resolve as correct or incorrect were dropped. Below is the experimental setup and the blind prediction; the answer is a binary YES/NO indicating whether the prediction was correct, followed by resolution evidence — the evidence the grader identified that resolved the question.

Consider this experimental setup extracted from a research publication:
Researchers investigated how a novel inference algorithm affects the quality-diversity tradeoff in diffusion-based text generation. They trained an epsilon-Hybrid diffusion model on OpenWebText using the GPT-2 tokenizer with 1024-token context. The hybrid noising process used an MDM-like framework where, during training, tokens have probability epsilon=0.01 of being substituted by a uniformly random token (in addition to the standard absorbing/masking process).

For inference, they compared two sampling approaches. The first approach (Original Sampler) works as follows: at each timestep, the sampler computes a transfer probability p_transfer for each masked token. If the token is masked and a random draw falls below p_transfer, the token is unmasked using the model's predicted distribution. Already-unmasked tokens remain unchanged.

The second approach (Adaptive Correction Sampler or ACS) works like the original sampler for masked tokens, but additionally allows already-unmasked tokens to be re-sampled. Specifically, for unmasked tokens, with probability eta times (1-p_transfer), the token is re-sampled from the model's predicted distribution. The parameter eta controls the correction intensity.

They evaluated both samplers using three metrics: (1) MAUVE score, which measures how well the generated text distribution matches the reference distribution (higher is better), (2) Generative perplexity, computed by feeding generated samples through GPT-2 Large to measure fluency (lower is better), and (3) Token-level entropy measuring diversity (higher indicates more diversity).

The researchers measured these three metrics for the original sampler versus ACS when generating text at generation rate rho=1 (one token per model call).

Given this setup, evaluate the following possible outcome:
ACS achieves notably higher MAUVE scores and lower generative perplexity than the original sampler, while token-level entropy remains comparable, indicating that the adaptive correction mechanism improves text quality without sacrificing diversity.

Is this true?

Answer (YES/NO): NO